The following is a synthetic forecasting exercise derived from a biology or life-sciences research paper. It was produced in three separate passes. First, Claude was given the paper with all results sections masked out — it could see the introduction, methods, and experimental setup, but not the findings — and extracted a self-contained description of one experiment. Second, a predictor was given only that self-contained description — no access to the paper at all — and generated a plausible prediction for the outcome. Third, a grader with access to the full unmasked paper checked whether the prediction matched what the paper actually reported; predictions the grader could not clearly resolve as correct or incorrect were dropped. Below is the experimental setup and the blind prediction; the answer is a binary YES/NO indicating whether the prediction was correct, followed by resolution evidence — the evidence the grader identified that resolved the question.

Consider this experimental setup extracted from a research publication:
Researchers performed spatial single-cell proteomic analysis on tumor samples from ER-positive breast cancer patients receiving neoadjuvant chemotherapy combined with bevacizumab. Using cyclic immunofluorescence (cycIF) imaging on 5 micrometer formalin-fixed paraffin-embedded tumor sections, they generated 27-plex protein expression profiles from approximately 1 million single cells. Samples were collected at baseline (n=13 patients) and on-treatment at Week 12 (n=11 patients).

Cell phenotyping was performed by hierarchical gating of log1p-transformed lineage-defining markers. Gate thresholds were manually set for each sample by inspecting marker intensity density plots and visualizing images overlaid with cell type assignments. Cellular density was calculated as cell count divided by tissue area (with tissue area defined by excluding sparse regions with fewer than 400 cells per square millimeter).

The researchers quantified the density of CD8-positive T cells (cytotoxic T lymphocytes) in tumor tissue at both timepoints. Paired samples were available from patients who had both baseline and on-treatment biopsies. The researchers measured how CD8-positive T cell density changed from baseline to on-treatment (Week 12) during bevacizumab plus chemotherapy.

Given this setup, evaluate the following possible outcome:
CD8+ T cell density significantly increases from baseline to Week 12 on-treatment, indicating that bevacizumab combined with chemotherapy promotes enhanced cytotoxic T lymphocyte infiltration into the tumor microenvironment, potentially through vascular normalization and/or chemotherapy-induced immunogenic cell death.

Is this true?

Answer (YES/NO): NO